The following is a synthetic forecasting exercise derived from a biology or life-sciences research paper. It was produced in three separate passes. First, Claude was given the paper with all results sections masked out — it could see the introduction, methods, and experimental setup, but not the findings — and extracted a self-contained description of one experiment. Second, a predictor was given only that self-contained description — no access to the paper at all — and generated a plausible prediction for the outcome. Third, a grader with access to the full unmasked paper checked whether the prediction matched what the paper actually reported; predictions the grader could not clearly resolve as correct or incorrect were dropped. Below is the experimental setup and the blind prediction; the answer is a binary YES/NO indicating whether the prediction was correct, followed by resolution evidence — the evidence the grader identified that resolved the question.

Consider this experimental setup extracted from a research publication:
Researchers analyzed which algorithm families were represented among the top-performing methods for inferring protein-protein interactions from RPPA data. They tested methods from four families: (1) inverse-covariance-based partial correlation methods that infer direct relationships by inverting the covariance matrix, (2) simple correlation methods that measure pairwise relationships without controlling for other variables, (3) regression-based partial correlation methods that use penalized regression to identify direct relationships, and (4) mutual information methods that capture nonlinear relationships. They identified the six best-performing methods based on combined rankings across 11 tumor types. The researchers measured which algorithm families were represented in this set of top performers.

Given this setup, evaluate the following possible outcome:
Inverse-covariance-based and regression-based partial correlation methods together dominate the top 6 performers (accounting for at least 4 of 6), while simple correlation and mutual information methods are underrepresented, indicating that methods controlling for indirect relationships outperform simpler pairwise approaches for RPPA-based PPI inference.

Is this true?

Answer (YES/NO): NO